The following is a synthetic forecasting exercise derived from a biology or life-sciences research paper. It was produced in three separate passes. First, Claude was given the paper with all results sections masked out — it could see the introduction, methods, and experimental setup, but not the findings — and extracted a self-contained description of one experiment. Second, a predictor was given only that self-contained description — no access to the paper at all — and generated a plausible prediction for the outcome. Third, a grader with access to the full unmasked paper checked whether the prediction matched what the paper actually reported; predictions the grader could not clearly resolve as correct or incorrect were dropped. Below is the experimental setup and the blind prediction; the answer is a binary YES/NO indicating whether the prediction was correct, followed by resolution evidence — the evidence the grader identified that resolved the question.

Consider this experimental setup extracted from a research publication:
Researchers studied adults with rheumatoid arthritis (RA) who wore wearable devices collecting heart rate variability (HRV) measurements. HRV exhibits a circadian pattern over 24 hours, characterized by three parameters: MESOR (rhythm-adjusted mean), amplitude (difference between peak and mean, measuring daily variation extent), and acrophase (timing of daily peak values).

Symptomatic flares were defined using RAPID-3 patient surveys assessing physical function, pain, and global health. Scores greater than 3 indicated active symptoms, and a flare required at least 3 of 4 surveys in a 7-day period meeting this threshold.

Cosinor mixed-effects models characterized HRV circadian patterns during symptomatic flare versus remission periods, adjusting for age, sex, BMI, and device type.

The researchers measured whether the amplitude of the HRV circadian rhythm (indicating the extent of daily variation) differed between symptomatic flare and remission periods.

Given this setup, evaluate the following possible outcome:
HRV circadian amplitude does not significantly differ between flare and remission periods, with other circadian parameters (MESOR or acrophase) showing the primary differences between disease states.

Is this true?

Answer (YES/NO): NO